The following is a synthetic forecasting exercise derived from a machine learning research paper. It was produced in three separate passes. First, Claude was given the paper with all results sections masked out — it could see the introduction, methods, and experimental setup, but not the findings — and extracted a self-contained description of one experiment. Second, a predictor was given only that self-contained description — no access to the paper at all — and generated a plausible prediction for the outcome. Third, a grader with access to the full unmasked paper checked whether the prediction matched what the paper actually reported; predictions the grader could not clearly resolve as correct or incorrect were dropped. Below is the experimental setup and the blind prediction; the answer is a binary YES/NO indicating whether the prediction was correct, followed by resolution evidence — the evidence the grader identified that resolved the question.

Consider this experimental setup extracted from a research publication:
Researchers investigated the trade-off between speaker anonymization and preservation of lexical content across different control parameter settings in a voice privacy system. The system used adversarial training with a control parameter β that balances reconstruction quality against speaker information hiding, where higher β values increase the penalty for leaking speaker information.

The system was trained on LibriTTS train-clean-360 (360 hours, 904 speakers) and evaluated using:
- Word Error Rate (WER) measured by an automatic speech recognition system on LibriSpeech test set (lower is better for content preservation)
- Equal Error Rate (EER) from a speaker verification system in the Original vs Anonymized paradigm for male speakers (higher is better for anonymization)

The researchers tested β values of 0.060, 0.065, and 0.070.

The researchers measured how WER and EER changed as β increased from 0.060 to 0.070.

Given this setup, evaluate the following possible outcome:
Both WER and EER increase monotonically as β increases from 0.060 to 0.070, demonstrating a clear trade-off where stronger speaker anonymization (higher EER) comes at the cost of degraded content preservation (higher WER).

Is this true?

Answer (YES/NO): NO